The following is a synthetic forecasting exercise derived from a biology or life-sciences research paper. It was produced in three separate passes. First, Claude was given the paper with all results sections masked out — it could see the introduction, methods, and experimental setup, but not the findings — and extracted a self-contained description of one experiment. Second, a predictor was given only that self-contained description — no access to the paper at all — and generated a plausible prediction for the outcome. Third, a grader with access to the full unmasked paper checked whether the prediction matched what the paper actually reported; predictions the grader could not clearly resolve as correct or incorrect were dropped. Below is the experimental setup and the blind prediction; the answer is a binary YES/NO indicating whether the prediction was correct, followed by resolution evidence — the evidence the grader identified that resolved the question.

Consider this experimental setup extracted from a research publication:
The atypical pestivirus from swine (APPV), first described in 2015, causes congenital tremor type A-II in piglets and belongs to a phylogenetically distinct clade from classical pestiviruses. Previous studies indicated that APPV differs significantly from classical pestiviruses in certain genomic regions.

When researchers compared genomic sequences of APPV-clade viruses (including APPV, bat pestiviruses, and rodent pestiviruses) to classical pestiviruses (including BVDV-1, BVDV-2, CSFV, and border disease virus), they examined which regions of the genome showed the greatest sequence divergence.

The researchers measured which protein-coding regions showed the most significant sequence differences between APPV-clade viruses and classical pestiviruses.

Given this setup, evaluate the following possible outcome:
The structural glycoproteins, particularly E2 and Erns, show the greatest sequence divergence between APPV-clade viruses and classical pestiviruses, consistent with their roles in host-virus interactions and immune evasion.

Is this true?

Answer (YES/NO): NO